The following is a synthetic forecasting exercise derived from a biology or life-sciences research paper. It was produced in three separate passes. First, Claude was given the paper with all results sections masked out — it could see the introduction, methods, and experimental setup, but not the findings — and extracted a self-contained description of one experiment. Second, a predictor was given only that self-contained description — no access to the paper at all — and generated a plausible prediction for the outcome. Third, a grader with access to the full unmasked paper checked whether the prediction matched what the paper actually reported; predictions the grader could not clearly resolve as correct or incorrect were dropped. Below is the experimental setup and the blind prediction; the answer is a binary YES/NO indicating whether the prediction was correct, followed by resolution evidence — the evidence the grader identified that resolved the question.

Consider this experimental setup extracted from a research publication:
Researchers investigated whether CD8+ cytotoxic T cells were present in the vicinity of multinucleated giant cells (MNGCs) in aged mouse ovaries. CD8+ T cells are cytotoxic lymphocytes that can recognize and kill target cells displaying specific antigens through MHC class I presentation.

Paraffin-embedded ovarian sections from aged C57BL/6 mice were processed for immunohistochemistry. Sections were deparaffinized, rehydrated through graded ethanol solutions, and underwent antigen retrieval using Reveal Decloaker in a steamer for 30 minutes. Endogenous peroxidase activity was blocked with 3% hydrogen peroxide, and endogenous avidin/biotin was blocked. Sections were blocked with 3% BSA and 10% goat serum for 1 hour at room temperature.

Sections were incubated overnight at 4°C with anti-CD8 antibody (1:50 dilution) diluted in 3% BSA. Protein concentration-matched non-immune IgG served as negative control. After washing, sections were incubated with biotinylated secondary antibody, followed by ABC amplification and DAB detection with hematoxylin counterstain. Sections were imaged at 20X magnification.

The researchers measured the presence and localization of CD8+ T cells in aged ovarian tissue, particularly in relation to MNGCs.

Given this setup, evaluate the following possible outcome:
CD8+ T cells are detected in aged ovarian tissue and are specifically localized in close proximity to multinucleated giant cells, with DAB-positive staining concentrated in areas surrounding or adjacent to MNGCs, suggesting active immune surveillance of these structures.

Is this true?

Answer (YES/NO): NO